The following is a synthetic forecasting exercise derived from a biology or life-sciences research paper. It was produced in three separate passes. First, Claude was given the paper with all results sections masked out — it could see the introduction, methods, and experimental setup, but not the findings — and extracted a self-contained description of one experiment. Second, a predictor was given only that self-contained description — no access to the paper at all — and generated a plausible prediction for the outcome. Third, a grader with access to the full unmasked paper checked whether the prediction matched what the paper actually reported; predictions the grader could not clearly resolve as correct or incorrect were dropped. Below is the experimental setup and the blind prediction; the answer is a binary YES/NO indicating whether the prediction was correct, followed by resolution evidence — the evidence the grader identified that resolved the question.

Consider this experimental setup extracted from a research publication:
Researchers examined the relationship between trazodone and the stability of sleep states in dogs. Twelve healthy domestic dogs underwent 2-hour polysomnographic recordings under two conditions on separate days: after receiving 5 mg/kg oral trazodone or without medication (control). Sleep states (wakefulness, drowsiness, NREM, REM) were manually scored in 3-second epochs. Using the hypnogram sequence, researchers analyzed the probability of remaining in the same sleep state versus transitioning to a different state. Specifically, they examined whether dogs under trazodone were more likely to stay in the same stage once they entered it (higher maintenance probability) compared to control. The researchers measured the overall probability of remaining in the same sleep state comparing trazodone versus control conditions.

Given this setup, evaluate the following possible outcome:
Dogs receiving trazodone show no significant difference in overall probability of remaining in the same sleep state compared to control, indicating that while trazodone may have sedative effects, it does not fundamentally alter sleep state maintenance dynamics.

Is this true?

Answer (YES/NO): NO